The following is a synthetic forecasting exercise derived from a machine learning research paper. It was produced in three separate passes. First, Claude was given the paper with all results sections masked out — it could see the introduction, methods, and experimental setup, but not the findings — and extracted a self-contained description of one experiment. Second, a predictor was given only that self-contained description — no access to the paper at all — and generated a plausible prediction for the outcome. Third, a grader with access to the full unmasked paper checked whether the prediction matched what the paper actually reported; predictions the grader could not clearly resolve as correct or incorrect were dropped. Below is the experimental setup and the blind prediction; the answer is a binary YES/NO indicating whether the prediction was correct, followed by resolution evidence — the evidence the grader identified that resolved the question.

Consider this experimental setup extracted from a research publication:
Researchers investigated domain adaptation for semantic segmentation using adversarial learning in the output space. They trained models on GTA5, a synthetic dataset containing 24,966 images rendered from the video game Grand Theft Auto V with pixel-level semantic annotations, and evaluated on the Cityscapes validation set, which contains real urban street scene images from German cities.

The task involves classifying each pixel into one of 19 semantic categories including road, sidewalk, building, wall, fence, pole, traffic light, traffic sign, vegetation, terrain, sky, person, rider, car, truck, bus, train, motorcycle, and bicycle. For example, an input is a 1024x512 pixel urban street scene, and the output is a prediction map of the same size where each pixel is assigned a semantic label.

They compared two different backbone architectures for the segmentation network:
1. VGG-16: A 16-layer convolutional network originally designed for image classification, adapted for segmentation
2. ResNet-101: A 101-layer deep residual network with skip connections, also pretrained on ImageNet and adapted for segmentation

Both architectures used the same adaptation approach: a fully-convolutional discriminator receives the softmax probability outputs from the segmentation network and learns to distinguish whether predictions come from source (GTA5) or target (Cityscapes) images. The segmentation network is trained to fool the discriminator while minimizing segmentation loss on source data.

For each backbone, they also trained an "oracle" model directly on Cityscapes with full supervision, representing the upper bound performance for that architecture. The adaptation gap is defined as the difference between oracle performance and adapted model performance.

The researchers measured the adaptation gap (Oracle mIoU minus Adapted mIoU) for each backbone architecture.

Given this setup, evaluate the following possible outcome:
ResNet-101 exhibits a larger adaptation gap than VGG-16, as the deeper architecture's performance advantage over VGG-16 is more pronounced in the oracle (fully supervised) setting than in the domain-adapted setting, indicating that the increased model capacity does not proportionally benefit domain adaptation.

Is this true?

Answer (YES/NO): NO